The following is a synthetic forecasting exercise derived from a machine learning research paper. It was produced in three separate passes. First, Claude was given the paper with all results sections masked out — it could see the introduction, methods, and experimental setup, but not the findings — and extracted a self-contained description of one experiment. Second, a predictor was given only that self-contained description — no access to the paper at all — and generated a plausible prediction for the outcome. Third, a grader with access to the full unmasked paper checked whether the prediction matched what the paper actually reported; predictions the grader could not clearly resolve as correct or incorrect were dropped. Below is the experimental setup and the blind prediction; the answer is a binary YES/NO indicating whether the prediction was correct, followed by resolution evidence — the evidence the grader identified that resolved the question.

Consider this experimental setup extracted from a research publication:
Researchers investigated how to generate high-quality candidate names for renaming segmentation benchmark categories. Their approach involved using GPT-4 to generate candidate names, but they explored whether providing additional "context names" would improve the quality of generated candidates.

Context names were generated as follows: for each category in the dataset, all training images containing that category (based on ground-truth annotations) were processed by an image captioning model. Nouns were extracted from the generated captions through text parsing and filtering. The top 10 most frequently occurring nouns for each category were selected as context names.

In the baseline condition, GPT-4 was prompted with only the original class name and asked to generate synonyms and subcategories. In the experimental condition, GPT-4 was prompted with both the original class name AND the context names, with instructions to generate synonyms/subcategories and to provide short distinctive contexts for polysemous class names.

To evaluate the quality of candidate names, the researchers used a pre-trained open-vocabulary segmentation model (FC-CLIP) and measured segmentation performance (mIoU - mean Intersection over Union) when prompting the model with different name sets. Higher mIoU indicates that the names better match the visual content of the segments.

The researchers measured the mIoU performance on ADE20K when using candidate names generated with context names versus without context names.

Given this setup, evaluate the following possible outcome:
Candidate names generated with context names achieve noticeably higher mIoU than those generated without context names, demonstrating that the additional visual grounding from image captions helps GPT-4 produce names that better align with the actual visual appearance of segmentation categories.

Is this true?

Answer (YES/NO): YES